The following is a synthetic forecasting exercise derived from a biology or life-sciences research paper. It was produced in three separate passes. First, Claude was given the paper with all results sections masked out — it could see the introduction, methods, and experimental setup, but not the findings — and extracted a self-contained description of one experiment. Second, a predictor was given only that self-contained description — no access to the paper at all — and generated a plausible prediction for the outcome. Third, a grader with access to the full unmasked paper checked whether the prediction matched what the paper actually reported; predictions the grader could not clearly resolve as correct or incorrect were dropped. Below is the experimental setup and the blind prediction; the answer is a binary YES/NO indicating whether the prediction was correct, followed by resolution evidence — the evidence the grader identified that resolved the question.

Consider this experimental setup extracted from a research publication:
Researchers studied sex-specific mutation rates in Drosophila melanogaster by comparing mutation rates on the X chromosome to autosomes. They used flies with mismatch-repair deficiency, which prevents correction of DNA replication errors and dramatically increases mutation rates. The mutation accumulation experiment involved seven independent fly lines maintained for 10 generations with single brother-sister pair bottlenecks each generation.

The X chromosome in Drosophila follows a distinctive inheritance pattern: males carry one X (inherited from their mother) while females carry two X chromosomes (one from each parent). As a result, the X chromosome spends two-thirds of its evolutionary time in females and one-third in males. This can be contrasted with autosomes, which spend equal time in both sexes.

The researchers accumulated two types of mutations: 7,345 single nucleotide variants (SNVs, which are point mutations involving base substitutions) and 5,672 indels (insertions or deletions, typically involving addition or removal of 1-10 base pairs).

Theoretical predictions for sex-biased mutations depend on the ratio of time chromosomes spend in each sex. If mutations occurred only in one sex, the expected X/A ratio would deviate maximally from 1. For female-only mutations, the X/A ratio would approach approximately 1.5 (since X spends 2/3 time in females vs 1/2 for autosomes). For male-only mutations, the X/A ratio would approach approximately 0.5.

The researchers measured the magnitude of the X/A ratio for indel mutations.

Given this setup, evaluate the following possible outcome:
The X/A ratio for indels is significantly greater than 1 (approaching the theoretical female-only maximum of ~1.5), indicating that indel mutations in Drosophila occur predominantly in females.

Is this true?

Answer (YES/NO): NO